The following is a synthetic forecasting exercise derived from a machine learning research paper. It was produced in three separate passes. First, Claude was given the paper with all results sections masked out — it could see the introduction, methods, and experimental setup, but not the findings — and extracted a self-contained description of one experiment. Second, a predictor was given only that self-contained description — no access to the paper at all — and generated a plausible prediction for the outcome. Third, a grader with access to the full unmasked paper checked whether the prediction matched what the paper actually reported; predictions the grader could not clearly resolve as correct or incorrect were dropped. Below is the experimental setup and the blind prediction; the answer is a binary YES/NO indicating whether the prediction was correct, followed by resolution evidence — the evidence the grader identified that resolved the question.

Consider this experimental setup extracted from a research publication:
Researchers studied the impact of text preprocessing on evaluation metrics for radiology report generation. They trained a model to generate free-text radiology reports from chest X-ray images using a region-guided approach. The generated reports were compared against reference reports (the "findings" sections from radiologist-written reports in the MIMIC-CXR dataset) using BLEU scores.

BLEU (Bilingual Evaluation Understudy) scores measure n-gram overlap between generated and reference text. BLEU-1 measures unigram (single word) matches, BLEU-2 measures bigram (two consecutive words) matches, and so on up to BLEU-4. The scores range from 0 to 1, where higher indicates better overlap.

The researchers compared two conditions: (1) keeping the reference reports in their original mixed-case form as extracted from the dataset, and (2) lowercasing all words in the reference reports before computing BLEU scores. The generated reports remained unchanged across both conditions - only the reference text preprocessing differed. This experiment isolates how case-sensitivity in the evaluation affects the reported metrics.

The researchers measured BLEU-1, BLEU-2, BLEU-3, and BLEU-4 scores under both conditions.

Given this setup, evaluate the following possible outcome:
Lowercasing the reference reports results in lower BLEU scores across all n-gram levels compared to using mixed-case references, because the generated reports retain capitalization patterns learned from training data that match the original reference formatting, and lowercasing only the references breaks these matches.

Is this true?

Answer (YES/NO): NO